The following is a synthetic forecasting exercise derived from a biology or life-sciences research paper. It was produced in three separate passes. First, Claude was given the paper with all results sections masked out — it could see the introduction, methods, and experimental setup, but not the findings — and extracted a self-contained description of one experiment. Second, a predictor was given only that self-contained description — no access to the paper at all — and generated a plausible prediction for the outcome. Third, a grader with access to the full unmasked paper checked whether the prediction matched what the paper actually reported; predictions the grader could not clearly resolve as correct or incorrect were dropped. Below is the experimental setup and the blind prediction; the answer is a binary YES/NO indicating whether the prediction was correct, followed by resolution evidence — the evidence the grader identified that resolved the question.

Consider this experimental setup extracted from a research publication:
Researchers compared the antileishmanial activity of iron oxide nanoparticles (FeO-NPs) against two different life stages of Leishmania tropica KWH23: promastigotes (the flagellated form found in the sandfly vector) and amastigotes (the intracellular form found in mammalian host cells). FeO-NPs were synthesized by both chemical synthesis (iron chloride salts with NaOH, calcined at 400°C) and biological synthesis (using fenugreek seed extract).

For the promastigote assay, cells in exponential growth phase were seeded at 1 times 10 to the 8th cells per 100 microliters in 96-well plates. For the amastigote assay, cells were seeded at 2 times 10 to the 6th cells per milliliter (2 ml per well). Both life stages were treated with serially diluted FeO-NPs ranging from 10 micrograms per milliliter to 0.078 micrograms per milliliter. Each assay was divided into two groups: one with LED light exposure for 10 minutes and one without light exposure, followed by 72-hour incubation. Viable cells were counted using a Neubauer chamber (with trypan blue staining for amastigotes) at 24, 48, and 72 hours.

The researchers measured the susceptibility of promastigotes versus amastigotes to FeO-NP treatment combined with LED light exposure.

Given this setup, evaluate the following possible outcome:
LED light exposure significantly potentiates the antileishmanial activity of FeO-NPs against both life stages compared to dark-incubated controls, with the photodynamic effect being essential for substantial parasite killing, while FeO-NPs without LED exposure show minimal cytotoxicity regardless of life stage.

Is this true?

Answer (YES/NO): NO